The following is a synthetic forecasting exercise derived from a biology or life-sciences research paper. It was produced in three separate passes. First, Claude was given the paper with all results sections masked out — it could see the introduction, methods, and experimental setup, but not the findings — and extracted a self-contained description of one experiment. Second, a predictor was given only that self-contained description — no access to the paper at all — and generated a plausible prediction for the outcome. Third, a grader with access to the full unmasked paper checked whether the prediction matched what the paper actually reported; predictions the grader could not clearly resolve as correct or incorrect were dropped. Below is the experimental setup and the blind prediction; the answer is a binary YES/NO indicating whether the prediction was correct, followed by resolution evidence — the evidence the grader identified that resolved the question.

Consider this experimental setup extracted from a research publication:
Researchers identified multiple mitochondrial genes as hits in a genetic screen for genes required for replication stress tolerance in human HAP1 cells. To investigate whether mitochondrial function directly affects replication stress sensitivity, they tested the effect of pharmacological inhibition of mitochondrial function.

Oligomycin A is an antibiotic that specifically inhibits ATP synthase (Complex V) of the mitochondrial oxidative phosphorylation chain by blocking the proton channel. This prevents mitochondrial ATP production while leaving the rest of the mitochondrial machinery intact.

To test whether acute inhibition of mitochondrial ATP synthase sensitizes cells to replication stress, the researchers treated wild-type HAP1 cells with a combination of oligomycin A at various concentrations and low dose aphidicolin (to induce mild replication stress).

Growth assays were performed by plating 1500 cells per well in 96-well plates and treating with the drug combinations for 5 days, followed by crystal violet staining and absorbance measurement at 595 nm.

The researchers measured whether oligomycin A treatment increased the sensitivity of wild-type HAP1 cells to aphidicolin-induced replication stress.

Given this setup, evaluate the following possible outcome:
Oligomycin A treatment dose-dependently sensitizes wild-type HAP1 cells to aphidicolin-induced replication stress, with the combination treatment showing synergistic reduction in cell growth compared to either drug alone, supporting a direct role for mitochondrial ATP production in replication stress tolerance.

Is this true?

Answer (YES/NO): NO